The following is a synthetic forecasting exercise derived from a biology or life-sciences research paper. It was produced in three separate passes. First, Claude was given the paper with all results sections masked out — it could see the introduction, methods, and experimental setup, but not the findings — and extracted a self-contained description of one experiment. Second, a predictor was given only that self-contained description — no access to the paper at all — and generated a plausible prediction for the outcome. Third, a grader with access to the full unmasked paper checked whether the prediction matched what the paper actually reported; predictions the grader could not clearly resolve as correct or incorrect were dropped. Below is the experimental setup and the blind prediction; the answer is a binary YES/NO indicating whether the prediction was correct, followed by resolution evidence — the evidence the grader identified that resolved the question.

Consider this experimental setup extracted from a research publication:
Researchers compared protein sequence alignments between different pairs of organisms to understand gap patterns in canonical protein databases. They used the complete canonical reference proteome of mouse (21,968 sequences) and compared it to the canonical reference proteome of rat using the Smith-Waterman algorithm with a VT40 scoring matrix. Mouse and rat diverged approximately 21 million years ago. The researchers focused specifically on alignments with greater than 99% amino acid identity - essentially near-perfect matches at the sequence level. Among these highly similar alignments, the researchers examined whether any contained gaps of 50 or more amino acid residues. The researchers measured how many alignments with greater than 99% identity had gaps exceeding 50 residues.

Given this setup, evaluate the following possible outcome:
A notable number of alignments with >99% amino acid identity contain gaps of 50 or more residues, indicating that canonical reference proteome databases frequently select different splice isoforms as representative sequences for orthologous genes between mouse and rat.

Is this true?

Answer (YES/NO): YES